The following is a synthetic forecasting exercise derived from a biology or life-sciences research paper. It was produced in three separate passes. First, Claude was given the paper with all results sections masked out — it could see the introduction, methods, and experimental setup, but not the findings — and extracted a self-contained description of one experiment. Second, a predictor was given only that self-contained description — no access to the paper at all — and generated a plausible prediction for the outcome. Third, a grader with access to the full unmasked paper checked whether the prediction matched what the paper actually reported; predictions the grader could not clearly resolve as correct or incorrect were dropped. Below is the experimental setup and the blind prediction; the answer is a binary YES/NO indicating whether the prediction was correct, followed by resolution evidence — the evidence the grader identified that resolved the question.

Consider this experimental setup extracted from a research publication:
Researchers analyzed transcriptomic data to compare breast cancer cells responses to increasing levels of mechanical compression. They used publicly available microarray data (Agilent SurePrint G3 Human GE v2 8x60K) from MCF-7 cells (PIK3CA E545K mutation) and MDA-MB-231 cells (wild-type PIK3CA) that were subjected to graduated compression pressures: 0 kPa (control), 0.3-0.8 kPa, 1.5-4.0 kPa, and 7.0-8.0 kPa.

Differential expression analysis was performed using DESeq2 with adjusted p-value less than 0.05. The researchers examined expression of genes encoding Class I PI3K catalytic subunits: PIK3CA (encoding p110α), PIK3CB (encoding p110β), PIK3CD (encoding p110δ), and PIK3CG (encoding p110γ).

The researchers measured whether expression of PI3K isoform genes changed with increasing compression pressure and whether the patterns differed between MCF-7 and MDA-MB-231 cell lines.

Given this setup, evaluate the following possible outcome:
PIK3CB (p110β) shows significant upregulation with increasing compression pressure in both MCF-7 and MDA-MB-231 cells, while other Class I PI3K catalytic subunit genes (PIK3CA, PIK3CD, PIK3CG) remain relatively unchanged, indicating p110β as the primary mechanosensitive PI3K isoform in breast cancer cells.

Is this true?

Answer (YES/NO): NO